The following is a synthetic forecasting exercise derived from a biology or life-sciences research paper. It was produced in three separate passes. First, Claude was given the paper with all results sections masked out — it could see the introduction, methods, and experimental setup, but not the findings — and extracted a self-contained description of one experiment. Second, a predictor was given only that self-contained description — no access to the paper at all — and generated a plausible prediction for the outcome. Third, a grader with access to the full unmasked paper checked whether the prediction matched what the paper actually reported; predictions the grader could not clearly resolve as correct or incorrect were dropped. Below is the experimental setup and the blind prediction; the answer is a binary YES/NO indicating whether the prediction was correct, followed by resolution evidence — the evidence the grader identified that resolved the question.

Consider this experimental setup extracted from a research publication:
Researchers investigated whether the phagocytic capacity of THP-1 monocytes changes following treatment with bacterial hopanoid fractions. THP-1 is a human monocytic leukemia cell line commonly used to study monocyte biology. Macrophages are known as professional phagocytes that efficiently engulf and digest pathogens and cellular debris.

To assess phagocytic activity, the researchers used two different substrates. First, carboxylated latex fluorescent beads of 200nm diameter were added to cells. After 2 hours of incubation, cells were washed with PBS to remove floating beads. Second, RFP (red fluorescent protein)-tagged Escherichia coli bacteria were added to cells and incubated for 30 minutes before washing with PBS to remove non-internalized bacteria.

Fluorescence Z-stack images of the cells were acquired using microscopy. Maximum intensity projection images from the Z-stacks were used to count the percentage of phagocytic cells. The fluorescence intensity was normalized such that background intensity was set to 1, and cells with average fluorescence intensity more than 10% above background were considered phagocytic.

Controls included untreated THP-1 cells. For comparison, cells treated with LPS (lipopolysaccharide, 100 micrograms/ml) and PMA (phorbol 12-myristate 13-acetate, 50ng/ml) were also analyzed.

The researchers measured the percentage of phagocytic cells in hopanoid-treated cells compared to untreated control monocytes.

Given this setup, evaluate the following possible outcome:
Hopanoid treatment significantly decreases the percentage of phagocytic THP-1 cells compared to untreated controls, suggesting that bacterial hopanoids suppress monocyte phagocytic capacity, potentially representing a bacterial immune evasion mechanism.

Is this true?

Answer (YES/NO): NO